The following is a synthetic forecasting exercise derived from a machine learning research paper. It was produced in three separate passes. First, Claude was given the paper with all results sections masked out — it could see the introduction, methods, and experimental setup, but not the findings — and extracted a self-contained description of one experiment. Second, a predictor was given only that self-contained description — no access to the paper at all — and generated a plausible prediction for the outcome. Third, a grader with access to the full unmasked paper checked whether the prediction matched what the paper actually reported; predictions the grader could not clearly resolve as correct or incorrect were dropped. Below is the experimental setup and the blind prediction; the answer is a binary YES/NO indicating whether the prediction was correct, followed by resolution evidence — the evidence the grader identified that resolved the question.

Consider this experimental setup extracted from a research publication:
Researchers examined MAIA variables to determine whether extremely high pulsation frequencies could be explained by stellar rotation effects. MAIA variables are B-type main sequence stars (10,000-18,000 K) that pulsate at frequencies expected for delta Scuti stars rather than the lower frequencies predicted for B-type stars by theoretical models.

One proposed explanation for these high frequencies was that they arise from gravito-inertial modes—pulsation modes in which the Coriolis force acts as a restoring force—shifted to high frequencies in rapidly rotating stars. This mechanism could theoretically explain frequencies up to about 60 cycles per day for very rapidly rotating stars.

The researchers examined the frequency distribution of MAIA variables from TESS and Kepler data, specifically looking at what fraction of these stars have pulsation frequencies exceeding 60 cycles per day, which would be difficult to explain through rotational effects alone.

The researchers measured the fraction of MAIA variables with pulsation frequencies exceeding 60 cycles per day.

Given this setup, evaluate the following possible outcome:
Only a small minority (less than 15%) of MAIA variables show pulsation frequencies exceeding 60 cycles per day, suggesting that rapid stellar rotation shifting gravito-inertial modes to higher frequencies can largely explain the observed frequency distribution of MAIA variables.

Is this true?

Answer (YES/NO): NO